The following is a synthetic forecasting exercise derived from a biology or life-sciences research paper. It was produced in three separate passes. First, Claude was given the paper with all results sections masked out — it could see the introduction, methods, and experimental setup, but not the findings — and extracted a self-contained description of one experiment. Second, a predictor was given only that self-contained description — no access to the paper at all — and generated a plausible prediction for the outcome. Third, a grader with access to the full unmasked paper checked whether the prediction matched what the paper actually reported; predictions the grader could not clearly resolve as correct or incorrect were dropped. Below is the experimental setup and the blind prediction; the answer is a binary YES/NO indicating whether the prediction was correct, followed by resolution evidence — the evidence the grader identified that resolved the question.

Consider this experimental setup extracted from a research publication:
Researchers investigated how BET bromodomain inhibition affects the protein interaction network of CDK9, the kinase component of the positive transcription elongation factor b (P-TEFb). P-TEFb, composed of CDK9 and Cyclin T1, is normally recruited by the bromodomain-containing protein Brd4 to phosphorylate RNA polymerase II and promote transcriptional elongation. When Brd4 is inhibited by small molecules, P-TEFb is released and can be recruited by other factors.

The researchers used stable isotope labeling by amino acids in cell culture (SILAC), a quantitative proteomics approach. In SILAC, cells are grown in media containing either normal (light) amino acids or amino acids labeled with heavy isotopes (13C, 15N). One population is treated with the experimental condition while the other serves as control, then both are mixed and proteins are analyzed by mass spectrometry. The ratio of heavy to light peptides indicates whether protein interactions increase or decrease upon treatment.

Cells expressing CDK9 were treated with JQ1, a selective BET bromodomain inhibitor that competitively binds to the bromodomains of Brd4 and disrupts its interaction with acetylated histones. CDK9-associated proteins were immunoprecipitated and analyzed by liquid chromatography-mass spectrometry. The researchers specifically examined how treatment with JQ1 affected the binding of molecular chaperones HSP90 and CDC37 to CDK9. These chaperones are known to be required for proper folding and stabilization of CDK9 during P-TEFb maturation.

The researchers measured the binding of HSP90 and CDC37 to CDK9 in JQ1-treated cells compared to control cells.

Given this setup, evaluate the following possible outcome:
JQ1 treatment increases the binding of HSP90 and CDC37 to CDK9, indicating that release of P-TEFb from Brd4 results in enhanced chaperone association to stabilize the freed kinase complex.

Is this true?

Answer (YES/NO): YES